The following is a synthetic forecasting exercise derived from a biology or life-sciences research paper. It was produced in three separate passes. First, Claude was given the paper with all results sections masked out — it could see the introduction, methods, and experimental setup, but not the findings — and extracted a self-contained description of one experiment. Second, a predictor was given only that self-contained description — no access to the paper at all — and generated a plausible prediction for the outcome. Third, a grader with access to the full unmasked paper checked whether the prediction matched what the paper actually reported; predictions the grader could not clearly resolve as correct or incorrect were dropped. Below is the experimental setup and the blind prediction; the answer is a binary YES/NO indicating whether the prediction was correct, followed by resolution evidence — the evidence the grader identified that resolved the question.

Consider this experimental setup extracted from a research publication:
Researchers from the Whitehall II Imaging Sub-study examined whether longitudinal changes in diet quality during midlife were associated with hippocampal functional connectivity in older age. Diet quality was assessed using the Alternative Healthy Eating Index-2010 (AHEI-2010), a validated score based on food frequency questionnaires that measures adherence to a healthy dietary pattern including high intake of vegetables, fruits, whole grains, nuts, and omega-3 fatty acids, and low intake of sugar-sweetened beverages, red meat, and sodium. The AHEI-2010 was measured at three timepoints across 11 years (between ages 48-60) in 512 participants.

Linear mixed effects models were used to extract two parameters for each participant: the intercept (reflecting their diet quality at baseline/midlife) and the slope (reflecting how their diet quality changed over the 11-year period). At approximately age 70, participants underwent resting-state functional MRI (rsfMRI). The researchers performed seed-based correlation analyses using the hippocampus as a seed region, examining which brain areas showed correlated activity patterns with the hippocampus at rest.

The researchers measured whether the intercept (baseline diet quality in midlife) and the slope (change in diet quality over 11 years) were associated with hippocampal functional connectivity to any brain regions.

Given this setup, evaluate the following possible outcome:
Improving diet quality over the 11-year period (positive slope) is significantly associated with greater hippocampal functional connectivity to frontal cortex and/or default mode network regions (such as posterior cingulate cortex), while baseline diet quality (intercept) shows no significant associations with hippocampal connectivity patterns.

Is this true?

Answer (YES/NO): NO